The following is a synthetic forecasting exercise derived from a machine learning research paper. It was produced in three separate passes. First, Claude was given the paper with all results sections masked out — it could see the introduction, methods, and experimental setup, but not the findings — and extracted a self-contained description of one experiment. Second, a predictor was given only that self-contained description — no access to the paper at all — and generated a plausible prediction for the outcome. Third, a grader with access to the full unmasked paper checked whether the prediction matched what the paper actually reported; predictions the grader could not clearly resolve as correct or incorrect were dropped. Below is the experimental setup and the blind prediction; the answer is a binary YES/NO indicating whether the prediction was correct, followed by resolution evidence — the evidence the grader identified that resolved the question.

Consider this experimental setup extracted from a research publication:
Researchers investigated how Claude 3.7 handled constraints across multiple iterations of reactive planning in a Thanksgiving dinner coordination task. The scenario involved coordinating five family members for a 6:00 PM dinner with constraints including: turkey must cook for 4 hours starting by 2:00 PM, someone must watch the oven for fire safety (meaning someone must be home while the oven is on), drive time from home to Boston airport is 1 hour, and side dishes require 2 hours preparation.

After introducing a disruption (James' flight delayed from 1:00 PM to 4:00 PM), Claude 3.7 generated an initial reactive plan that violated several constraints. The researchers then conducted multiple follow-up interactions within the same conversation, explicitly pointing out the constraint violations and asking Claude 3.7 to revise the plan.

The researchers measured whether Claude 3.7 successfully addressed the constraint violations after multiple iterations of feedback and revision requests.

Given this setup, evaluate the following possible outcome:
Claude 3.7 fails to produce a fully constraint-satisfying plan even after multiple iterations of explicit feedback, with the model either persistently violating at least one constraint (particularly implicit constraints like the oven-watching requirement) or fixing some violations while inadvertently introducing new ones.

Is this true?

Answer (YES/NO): YES